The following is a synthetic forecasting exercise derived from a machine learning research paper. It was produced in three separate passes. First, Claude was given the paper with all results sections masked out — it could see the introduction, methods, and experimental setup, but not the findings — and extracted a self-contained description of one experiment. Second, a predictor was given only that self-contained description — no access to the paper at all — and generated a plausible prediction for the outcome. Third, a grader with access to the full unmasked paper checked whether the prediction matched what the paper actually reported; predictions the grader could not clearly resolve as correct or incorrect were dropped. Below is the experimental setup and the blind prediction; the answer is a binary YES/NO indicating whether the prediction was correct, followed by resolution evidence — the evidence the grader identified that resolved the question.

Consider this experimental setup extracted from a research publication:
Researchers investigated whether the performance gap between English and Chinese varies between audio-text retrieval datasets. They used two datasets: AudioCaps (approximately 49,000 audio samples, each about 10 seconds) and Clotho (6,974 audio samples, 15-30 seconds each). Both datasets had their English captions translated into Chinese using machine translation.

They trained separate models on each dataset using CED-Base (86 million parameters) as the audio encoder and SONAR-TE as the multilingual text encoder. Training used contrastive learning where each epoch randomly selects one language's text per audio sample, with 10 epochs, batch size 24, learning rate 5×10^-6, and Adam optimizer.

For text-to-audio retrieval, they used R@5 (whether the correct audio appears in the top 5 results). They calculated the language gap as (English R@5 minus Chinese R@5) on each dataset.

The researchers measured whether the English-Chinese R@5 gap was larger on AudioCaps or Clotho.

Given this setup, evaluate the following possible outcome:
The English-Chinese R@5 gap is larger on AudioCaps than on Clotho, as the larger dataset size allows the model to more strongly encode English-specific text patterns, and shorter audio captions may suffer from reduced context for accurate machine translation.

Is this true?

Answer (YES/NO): YES